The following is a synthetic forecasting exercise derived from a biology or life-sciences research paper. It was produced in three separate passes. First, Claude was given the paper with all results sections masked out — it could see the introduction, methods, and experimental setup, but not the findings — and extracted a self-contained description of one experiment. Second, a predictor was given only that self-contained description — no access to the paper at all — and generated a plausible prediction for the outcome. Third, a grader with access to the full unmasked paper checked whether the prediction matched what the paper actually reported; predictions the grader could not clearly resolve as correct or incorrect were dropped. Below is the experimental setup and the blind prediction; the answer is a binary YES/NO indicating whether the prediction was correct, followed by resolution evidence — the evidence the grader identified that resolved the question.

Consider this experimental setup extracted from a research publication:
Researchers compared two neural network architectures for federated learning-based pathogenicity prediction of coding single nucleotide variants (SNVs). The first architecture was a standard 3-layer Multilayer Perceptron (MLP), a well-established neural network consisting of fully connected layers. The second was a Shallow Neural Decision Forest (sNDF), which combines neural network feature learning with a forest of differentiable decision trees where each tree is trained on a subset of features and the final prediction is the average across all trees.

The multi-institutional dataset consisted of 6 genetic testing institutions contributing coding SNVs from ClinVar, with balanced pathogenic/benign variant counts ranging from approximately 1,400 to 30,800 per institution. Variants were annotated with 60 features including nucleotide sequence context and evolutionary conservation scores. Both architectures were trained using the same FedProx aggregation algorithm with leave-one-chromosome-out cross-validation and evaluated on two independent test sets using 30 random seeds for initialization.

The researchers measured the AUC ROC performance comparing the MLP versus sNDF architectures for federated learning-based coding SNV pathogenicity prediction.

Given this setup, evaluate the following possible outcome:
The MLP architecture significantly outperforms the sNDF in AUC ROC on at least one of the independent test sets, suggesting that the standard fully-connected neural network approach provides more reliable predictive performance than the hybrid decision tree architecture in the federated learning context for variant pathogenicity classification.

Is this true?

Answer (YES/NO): NO